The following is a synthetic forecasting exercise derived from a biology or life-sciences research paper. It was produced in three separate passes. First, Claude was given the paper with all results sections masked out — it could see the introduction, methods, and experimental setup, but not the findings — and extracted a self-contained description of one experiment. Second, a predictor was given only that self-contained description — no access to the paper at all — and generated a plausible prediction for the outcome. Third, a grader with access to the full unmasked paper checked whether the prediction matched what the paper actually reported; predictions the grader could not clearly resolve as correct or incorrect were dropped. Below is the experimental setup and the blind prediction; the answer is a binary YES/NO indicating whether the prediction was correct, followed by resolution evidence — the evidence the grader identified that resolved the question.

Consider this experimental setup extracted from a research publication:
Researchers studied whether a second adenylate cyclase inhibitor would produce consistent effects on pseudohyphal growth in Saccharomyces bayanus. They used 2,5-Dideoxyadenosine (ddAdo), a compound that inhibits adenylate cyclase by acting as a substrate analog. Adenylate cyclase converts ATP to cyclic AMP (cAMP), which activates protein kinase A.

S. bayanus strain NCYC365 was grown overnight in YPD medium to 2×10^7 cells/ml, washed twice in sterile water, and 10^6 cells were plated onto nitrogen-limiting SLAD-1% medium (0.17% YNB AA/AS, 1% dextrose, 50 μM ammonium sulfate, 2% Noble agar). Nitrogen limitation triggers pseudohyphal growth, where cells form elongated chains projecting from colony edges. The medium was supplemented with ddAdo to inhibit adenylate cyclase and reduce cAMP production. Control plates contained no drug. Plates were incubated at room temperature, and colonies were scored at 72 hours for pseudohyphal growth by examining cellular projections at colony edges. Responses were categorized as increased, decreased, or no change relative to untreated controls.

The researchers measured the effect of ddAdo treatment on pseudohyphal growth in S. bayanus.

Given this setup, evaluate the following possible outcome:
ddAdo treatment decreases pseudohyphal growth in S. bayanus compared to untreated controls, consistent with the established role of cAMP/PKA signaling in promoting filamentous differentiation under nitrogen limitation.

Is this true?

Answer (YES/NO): NO